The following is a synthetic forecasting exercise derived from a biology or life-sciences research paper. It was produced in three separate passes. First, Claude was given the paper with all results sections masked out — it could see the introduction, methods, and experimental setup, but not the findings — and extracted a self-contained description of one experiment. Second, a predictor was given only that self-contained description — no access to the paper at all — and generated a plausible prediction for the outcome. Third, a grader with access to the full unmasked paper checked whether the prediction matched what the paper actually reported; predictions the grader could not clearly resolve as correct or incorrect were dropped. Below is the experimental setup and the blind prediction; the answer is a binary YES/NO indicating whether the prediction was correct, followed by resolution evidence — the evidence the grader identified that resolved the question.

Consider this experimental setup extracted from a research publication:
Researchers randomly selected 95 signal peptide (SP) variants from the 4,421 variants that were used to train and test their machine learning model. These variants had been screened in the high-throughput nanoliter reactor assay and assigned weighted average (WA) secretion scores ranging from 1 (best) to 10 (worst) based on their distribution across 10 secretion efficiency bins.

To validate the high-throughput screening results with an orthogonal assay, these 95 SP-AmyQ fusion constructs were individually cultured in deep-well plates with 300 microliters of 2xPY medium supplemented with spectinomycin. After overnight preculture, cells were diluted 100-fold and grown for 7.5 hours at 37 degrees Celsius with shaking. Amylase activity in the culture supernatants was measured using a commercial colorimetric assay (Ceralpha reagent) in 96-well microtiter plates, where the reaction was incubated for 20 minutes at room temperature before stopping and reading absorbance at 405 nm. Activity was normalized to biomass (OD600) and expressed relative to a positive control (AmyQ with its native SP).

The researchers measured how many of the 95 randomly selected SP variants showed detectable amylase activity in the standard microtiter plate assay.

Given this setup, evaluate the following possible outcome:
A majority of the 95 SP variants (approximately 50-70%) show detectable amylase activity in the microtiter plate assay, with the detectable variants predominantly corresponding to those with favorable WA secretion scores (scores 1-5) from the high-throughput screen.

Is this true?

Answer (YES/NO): NO